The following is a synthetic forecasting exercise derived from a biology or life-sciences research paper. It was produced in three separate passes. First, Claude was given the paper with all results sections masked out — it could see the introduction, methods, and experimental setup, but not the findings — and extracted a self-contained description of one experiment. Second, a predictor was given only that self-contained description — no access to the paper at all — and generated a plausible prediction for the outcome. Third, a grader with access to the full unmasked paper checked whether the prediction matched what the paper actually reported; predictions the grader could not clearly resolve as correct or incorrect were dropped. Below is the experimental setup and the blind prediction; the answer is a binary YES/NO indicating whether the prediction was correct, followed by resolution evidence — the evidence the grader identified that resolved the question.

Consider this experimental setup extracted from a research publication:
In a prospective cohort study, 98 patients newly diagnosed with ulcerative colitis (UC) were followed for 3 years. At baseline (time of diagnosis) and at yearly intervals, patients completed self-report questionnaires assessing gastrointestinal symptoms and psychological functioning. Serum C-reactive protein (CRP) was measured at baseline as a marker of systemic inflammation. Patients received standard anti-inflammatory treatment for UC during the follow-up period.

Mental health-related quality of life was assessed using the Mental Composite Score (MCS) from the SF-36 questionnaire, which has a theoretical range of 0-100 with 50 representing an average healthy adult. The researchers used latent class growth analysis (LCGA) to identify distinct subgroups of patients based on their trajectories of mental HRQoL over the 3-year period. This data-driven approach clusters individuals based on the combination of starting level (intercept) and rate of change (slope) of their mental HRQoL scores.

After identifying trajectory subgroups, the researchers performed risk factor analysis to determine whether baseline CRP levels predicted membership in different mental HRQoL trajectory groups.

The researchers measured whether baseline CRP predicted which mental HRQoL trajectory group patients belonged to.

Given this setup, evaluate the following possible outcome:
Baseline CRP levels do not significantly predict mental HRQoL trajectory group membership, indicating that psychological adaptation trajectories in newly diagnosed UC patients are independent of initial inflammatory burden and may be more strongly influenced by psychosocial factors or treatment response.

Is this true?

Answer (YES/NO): NO